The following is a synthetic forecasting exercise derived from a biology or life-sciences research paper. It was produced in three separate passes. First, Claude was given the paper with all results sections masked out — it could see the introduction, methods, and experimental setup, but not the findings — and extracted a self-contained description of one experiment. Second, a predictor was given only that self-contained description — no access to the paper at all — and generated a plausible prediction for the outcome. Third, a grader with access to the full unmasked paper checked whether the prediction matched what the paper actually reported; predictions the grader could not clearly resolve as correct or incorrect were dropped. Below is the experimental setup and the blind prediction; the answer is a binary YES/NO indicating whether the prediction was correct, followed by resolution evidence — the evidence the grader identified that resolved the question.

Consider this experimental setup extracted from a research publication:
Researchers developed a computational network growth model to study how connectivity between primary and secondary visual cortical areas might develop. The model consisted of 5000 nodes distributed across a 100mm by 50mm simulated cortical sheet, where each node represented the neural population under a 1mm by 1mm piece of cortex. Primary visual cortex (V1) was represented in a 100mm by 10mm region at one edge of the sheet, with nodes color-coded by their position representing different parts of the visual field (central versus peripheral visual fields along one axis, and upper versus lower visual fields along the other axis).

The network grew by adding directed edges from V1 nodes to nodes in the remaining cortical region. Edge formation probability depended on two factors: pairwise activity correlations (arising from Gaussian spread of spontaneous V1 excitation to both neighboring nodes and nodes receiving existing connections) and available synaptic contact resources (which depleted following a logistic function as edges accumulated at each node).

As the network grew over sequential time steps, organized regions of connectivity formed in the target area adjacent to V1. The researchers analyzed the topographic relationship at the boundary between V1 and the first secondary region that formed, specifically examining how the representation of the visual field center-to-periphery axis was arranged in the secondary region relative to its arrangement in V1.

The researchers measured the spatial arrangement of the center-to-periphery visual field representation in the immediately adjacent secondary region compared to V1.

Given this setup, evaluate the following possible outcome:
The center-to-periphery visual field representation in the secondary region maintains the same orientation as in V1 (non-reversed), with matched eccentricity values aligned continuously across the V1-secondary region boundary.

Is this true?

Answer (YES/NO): NO